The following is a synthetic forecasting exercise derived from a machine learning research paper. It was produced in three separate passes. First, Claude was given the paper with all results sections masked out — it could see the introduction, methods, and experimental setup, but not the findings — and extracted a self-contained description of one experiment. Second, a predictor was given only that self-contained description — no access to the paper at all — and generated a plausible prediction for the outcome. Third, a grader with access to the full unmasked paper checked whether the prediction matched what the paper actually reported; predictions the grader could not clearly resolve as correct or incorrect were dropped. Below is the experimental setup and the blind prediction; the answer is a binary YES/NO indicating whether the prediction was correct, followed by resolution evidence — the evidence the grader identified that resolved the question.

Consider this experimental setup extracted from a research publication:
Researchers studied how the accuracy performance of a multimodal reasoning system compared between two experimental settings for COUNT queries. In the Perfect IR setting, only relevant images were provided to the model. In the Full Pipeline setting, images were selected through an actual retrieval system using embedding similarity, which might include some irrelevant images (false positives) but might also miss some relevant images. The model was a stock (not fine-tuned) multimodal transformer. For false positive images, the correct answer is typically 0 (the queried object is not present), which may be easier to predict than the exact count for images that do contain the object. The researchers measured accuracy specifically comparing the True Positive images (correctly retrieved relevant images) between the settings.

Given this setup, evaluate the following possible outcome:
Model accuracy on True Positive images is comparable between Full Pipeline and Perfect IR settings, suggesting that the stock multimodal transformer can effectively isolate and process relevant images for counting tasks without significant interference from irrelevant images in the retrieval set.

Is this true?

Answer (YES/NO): YES